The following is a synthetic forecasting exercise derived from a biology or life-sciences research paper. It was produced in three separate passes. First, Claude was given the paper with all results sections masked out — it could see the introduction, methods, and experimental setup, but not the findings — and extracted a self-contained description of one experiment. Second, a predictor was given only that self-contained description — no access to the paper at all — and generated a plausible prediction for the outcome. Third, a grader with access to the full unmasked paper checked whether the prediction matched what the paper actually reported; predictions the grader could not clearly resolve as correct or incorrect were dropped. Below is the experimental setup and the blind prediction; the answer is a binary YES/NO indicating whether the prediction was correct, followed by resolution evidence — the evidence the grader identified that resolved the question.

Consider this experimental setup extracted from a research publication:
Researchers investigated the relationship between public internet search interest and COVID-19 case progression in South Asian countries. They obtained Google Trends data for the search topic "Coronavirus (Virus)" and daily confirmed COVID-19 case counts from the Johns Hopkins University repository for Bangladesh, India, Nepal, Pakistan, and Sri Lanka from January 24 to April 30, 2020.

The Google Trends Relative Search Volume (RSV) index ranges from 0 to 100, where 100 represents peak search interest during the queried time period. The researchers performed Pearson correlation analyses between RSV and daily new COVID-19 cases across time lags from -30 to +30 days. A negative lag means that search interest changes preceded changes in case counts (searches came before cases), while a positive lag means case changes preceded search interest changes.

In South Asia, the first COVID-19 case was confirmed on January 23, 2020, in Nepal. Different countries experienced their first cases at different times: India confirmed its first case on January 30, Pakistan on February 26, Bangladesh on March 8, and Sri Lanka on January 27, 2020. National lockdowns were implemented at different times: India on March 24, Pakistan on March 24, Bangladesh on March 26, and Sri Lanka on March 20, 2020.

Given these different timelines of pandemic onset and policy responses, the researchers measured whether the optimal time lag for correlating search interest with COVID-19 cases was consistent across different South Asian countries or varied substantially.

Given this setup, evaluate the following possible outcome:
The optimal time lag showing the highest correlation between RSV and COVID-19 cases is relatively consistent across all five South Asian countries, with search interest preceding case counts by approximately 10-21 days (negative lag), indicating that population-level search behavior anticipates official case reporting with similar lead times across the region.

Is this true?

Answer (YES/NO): NO